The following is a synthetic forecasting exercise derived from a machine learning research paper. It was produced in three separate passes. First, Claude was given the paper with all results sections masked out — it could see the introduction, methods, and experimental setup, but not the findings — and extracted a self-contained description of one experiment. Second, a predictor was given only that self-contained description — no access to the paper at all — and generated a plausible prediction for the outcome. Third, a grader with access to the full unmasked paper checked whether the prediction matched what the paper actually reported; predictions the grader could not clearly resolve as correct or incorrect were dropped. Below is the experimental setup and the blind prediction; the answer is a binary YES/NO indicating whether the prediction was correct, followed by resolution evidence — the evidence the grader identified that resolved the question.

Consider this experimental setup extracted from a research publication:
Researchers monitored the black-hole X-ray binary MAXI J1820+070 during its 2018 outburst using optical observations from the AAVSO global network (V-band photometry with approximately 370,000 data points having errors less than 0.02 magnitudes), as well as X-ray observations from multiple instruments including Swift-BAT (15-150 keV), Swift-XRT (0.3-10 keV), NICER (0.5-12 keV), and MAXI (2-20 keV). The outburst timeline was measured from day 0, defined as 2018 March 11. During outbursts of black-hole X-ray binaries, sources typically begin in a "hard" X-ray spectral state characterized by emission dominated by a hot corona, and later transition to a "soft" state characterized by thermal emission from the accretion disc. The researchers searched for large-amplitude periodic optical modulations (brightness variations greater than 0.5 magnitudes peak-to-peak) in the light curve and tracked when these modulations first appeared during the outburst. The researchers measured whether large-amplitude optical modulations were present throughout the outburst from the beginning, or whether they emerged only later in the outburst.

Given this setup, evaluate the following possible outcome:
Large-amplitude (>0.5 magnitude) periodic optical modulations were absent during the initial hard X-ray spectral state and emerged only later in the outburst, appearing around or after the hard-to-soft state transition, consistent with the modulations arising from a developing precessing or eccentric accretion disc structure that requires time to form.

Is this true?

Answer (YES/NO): NO